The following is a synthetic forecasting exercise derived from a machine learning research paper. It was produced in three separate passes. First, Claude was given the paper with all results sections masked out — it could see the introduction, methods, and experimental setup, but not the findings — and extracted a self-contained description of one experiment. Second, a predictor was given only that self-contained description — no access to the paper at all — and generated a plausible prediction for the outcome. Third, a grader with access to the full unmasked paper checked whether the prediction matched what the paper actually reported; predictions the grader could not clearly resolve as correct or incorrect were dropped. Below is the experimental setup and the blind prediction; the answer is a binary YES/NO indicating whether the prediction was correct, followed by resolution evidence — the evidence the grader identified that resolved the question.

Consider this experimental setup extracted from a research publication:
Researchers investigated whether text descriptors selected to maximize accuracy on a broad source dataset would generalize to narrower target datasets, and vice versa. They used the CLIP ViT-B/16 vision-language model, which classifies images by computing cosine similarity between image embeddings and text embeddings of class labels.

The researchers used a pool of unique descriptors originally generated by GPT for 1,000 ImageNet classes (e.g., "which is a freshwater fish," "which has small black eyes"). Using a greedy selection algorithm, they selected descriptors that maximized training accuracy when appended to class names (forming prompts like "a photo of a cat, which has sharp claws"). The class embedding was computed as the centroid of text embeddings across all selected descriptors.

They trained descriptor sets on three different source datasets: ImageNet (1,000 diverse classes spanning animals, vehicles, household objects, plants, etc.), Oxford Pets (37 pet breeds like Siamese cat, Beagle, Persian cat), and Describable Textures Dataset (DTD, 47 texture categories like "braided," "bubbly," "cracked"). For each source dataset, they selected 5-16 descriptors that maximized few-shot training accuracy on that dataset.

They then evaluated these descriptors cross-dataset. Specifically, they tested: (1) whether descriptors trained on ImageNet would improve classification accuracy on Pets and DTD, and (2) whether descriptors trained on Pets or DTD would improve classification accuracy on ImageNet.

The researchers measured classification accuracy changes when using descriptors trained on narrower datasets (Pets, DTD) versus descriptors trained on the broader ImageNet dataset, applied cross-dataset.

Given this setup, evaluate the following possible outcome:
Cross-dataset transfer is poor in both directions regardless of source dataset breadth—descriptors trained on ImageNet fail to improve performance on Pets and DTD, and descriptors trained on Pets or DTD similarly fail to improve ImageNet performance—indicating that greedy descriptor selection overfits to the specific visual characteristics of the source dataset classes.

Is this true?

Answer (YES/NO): NO